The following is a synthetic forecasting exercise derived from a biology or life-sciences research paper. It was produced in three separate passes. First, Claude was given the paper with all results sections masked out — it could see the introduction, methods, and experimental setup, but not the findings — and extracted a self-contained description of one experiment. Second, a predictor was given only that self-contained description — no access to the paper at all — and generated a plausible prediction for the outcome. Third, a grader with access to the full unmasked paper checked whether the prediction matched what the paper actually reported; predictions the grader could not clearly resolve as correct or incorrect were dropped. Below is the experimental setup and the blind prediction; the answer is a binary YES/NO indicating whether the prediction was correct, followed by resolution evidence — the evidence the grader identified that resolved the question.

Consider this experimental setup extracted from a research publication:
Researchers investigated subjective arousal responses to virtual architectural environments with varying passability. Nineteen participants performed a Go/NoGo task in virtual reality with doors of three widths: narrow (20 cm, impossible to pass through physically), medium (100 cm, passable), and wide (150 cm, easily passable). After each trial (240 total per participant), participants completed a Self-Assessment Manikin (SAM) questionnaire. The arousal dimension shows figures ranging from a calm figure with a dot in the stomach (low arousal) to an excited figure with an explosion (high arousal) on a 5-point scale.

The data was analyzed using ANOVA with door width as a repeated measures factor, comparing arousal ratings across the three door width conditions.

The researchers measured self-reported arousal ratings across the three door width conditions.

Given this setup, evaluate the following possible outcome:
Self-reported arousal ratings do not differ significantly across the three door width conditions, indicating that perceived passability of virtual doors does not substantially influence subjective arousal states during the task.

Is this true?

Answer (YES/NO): NO